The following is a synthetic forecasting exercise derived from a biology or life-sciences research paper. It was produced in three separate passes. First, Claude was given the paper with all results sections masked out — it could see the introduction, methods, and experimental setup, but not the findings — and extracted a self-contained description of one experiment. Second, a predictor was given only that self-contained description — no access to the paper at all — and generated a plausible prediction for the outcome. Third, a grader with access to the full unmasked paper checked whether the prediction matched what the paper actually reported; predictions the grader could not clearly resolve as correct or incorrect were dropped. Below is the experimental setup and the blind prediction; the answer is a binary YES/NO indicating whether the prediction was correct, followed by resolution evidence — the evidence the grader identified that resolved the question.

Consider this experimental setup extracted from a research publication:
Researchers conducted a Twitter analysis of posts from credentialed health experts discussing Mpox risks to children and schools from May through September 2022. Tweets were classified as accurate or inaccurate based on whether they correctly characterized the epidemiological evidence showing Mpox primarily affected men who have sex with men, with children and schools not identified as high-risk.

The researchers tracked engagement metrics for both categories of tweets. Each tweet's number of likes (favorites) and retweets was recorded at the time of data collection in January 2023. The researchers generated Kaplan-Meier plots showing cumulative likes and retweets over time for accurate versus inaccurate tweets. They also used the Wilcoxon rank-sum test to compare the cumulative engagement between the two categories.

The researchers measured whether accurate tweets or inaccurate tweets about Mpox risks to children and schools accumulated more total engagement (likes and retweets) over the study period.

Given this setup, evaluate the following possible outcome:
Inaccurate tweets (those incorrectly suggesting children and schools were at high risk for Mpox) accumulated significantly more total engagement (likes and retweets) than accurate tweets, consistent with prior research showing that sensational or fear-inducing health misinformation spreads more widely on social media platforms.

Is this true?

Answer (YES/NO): YES